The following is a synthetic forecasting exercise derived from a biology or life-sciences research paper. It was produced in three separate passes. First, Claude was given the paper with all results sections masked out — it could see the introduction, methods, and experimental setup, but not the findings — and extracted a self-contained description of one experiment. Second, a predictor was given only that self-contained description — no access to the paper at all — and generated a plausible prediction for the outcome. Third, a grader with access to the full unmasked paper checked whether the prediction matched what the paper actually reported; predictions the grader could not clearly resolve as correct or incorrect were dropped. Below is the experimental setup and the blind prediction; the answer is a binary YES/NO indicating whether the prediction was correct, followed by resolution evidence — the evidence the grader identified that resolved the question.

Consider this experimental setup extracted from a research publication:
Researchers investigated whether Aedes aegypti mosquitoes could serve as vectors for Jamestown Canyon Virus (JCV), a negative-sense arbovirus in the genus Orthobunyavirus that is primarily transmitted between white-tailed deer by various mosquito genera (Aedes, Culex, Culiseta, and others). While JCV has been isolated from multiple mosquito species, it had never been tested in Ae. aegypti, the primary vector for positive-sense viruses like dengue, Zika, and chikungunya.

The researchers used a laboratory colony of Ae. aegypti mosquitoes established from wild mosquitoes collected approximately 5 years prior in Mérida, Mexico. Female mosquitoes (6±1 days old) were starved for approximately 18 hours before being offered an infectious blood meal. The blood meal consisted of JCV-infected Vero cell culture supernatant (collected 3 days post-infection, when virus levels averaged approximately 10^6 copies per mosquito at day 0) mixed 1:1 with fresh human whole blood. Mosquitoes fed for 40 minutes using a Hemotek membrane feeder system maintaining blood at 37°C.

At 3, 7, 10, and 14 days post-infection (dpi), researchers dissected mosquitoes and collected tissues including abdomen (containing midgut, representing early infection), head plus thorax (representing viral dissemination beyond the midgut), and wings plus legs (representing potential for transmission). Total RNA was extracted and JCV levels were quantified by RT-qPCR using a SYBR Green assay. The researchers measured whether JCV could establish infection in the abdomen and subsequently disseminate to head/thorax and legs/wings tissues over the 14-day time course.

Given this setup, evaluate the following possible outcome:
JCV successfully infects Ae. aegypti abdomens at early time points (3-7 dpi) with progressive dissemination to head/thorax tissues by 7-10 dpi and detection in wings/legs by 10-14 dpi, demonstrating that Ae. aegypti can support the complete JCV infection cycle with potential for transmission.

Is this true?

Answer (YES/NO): NO